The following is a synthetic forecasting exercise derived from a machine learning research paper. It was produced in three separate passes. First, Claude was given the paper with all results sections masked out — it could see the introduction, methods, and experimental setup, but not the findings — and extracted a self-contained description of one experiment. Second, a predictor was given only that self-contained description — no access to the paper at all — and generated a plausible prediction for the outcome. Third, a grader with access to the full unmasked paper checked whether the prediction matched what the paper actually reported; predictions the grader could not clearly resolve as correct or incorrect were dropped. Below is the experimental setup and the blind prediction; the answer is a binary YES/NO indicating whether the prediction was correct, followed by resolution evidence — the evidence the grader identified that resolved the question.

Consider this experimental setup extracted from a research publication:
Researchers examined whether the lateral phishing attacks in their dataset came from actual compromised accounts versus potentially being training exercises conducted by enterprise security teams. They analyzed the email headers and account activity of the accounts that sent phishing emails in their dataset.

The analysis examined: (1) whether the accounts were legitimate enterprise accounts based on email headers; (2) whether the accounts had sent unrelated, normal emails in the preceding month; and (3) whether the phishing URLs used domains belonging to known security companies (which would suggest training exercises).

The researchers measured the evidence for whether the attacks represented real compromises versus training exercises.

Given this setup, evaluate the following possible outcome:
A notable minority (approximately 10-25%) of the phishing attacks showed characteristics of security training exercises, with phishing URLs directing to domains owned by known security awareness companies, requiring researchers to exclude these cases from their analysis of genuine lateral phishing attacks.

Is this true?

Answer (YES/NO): NO